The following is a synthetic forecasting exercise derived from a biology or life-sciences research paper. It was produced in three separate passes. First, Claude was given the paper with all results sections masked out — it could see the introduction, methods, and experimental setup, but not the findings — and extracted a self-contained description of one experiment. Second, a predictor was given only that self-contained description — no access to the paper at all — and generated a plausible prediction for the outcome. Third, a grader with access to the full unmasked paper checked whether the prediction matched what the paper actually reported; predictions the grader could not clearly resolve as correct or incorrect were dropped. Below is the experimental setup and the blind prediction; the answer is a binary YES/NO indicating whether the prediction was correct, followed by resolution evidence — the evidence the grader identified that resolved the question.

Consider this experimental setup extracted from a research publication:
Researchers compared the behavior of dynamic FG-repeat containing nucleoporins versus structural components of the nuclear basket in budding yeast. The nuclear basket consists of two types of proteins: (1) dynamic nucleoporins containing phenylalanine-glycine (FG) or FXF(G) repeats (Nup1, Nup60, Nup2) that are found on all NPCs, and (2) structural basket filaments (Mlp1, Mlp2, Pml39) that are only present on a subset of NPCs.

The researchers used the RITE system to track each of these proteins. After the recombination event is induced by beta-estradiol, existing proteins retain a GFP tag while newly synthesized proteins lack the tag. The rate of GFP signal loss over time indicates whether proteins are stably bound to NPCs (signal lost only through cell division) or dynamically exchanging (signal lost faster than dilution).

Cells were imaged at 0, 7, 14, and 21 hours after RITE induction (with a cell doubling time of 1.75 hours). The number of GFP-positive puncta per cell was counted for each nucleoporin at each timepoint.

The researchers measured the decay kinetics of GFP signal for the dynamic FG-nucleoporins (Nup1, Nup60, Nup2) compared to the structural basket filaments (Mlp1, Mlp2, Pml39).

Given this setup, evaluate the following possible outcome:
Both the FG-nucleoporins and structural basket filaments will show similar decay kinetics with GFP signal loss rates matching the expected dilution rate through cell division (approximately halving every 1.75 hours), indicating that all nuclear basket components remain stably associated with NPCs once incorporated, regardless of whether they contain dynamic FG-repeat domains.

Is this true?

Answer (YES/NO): NO